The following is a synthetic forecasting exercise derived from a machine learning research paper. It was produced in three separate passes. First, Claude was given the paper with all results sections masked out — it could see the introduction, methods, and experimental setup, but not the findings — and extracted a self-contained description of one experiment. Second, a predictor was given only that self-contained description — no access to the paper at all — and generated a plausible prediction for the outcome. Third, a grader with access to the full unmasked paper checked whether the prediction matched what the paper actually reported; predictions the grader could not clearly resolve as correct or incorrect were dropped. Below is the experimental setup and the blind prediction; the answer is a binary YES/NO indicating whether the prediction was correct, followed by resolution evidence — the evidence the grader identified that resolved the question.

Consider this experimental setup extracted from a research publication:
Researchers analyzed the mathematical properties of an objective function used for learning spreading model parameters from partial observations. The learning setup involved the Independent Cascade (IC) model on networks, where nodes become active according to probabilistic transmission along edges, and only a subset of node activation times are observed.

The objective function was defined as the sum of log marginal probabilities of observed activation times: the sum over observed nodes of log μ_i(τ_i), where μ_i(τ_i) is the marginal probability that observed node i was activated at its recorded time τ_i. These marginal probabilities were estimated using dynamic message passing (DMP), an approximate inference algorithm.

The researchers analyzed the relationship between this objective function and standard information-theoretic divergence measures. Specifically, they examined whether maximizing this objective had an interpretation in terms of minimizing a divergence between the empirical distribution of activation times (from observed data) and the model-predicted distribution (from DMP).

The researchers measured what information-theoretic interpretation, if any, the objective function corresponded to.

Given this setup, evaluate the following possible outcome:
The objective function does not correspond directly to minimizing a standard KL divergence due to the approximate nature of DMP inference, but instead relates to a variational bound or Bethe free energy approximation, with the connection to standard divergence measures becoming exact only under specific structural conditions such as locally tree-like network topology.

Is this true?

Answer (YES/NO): NO